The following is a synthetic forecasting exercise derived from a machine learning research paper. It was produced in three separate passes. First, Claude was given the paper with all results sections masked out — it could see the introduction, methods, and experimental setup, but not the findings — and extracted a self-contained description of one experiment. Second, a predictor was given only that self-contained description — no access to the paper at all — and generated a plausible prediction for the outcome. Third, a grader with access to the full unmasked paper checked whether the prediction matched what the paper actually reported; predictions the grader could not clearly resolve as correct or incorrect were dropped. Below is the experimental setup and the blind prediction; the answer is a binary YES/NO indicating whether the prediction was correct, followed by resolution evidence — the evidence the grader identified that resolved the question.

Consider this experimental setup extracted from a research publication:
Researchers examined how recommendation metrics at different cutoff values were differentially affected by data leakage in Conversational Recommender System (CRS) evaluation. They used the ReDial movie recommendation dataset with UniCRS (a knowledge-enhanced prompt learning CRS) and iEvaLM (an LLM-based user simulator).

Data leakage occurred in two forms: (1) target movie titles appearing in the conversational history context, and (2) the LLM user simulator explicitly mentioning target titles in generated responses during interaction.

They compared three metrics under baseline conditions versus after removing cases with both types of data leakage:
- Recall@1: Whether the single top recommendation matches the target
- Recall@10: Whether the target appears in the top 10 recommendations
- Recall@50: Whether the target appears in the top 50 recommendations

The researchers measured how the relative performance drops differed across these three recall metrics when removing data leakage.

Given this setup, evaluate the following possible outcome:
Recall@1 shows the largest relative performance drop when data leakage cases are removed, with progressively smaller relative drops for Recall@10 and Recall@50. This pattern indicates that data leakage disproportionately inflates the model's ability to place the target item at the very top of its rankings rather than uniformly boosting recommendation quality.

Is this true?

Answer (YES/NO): YES